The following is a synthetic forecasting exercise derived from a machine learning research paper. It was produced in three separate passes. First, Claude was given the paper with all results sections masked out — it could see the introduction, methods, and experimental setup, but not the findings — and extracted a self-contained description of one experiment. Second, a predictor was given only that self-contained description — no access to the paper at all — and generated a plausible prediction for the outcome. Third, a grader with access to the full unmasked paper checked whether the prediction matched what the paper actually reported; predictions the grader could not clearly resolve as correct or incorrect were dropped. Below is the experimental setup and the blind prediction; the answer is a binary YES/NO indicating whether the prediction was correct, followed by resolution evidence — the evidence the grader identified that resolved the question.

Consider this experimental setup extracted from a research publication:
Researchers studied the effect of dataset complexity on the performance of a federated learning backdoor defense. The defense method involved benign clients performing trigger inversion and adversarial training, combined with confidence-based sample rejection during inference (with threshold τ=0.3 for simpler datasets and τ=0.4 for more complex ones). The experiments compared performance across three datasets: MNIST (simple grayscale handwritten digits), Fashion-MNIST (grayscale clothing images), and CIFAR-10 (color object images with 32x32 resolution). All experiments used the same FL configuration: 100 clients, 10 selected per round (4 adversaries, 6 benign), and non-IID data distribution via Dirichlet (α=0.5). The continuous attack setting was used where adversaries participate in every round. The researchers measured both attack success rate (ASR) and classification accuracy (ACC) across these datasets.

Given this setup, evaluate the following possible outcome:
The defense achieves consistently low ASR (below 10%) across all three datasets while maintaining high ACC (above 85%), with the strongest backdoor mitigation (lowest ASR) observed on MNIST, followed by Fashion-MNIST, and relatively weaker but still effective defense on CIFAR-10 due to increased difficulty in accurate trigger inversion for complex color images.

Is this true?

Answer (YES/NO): NO